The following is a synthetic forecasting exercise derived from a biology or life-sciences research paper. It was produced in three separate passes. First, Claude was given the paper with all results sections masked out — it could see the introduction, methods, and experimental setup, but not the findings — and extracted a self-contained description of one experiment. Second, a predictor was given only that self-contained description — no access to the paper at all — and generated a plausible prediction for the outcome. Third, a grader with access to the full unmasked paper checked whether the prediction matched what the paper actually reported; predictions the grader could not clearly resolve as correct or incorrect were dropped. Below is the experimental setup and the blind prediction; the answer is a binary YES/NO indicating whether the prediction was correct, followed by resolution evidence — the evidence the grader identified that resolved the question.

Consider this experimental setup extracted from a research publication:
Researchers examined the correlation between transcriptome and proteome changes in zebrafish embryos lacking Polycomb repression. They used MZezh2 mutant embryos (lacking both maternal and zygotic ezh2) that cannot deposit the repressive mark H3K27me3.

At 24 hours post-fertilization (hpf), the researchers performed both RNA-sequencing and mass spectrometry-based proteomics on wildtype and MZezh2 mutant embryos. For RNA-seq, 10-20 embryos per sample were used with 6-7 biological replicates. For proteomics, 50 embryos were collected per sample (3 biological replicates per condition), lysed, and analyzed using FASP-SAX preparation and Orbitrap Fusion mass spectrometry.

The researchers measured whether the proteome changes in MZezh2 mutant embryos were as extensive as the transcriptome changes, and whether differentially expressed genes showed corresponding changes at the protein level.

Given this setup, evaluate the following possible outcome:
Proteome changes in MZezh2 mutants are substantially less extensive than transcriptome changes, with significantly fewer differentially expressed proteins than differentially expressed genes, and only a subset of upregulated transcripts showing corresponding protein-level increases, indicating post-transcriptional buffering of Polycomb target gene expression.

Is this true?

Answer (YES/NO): NO